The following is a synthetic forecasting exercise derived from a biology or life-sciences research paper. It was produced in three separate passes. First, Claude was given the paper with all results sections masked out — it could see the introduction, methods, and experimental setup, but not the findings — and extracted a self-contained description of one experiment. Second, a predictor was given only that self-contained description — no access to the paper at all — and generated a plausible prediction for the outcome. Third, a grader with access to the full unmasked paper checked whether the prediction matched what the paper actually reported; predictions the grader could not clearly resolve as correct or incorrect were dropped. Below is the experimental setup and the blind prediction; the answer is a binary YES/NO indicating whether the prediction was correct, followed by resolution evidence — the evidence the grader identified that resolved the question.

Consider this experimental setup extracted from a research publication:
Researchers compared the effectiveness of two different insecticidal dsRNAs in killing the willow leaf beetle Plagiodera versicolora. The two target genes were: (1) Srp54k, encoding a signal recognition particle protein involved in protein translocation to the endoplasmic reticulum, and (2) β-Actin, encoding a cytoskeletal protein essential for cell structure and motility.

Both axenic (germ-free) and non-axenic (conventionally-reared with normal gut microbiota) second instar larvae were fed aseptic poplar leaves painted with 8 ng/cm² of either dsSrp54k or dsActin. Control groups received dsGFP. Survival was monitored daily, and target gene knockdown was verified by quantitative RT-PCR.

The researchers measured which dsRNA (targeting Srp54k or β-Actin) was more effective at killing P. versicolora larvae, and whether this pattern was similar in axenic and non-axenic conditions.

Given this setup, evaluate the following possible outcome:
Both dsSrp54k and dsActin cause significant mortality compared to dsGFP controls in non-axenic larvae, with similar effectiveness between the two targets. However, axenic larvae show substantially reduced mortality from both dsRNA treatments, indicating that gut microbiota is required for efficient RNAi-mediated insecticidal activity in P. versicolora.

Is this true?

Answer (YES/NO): NO